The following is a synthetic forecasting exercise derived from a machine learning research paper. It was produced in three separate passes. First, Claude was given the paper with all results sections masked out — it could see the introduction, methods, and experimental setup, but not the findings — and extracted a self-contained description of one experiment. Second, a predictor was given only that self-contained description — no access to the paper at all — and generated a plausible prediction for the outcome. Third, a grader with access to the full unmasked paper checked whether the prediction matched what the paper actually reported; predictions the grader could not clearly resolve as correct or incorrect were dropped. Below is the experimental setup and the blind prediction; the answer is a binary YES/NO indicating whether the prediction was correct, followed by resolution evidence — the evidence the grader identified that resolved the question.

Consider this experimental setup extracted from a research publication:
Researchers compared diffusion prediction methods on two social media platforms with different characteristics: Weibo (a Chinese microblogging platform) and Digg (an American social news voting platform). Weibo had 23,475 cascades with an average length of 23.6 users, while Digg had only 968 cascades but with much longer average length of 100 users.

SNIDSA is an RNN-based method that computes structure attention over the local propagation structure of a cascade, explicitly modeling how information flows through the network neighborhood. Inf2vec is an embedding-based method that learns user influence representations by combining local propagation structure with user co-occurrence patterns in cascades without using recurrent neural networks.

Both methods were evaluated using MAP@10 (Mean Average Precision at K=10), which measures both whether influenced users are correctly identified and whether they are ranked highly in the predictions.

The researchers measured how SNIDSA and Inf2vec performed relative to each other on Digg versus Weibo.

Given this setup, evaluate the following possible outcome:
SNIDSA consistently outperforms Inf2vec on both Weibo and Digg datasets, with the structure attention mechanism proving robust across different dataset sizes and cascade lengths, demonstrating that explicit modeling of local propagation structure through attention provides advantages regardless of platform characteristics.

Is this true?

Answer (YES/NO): NO